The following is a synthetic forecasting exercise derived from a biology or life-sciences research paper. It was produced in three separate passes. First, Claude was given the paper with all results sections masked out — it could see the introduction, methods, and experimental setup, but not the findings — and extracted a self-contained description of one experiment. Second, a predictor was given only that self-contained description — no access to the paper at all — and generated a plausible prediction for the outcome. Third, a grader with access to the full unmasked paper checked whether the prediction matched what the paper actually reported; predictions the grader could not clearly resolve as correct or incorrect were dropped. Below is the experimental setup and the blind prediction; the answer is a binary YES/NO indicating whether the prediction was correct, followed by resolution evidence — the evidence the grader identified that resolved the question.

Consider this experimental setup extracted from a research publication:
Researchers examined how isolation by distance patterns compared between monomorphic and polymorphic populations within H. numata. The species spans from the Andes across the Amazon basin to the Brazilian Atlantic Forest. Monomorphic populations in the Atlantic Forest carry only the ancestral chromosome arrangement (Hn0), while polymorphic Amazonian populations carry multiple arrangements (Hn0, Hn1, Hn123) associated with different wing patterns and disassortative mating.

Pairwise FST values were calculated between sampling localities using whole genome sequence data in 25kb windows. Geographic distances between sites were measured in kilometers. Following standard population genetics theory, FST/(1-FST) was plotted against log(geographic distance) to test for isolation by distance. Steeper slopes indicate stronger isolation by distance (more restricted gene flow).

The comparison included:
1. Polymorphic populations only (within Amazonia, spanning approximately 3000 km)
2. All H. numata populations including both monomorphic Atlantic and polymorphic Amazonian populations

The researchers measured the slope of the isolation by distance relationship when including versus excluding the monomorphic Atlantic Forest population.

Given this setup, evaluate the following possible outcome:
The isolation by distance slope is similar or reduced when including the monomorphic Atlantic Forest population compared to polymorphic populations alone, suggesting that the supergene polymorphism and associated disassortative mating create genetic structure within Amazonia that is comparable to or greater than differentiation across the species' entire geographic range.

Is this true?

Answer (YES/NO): NO